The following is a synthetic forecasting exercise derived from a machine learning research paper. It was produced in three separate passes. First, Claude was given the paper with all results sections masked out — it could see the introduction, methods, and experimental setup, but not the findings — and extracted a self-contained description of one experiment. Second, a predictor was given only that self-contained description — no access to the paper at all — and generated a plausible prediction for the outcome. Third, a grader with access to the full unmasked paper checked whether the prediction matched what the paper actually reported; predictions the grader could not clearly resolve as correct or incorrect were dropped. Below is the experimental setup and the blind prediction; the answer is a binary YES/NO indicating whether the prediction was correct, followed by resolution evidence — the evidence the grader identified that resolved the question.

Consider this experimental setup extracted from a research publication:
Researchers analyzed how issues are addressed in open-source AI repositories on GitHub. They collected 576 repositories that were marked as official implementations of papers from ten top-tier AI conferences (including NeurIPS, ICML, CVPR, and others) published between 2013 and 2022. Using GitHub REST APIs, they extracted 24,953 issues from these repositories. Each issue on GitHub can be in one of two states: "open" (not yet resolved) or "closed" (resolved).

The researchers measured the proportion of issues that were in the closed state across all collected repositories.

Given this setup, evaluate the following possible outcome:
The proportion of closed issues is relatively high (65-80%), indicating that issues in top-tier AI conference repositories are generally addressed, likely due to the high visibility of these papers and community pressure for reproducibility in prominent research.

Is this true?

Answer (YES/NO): YES